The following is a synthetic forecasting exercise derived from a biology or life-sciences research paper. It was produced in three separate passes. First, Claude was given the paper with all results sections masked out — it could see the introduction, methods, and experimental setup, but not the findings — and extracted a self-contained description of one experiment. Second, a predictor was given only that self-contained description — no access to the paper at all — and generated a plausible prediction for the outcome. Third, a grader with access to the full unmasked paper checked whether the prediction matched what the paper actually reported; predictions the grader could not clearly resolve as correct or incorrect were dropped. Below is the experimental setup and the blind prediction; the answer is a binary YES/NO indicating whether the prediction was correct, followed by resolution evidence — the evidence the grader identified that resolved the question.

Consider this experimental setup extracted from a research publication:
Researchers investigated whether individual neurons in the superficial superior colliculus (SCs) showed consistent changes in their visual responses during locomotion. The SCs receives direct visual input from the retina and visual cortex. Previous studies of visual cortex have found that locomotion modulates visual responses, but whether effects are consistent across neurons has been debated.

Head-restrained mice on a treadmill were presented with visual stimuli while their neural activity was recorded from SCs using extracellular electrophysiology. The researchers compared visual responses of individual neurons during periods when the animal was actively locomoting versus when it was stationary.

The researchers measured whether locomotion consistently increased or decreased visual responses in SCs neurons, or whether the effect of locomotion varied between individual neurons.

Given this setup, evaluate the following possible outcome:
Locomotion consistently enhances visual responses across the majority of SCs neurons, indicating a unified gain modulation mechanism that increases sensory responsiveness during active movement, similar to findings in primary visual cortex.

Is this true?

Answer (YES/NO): NO